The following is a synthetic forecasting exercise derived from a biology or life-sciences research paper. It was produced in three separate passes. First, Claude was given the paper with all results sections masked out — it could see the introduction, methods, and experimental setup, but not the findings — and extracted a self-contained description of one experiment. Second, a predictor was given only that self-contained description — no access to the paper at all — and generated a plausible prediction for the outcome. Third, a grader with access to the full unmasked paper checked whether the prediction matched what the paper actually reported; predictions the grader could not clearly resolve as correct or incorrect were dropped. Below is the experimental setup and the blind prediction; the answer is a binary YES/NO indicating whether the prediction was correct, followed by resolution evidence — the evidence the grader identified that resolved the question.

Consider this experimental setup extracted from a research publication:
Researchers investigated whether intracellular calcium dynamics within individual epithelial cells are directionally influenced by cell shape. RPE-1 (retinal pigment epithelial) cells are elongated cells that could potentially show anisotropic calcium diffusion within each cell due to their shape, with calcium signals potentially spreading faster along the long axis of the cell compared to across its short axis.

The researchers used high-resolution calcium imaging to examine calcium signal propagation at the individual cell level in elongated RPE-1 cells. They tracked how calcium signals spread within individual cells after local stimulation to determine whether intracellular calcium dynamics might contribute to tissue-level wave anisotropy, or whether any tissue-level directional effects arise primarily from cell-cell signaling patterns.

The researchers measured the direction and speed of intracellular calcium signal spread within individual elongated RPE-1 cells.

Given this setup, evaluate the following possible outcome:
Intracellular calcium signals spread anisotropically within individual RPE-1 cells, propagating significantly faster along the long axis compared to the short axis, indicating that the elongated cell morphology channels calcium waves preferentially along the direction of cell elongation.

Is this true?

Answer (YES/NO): NO